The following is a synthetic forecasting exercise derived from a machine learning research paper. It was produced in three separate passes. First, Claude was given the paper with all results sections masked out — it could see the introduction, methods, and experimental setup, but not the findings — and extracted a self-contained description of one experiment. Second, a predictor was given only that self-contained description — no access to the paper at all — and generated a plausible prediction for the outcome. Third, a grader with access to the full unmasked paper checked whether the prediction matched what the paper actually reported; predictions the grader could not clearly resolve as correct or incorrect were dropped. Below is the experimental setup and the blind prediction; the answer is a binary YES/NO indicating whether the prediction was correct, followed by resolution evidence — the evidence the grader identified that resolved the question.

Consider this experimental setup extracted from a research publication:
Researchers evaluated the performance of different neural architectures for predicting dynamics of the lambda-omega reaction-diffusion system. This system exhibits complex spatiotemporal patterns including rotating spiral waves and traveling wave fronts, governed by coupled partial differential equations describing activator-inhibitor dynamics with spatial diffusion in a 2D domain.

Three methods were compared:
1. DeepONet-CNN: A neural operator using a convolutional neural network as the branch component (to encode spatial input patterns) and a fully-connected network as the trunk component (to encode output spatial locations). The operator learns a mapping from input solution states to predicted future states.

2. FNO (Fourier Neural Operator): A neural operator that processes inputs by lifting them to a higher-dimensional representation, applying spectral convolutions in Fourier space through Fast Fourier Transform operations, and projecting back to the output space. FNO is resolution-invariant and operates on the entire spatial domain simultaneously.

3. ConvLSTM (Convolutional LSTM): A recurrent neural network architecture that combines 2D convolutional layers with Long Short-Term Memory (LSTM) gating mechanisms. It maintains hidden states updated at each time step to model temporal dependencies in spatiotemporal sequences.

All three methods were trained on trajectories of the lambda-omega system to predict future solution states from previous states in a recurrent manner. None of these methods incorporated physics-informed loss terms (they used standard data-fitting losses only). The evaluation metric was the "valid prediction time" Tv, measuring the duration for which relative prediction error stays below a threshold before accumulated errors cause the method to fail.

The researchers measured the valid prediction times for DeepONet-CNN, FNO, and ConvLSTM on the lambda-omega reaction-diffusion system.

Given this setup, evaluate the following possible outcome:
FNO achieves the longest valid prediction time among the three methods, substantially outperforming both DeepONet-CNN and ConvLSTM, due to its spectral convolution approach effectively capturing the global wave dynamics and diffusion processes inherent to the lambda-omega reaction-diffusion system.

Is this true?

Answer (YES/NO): NO